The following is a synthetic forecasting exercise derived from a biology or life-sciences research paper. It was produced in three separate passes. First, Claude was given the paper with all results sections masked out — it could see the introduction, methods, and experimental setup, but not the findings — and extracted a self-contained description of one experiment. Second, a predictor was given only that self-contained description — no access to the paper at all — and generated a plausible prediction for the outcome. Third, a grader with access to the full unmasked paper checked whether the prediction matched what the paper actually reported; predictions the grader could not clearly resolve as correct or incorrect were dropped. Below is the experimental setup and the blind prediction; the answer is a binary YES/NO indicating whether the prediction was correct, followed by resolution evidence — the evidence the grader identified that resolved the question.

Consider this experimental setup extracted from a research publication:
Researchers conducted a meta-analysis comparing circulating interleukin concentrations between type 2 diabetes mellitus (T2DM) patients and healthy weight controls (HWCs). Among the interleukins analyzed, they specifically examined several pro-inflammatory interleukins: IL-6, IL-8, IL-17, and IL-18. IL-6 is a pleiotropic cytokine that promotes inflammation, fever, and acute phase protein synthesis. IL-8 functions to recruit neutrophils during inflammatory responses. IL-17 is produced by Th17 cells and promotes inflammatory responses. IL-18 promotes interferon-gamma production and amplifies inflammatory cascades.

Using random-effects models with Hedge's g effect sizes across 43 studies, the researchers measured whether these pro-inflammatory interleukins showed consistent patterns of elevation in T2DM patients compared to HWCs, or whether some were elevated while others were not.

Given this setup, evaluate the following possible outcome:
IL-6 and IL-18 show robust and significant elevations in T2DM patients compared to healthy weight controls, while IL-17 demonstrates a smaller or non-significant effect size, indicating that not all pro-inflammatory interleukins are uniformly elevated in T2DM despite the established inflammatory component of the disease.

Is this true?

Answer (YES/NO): NO